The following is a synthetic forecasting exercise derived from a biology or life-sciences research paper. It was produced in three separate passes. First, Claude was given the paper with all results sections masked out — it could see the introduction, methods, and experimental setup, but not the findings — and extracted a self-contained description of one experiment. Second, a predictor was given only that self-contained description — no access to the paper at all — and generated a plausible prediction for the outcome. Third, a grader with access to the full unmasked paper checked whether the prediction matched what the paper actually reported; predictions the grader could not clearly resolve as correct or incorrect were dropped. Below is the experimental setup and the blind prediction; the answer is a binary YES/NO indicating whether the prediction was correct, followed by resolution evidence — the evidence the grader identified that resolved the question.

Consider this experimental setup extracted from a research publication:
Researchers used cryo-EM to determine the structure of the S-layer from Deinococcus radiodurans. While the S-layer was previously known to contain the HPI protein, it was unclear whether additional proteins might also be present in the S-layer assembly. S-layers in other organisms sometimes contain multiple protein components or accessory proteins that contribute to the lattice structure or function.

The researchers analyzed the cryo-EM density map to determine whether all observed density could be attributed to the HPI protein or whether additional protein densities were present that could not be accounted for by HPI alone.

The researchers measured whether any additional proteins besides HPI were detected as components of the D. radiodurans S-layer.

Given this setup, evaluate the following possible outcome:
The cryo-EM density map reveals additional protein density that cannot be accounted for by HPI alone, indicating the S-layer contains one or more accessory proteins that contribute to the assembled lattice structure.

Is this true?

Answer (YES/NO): NO